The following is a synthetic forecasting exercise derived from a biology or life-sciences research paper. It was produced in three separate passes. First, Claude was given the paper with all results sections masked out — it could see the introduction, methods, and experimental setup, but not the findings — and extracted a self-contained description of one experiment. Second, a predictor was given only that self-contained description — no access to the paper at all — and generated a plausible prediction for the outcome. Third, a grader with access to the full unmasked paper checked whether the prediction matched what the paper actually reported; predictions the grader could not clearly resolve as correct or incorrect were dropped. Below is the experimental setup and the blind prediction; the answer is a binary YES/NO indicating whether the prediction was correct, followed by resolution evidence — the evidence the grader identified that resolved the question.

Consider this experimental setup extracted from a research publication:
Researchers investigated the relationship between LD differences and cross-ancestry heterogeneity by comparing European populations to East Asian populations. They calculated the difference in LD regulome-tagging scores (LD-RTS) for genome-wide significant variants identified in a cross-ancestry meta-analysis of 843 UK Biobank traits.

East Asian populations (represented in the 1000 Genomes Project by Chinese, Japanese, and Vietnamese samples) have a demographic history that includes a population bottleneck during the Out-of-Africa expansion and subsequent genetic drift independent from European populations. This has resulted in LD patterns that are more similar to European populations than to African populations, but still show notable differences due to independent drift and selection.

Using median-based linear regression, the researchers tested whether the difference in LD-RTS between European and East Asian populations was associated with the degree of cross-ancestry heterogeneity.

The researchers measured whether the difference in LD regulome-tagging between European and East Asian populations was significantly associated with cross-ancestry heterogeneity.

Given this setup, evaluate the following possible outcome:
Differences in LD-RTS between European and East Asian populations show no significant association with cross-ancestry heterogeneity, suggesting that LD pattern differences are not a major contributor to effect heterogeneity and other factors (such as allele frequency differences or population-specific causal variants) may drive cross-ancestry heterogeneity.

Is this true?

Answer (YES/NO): YES